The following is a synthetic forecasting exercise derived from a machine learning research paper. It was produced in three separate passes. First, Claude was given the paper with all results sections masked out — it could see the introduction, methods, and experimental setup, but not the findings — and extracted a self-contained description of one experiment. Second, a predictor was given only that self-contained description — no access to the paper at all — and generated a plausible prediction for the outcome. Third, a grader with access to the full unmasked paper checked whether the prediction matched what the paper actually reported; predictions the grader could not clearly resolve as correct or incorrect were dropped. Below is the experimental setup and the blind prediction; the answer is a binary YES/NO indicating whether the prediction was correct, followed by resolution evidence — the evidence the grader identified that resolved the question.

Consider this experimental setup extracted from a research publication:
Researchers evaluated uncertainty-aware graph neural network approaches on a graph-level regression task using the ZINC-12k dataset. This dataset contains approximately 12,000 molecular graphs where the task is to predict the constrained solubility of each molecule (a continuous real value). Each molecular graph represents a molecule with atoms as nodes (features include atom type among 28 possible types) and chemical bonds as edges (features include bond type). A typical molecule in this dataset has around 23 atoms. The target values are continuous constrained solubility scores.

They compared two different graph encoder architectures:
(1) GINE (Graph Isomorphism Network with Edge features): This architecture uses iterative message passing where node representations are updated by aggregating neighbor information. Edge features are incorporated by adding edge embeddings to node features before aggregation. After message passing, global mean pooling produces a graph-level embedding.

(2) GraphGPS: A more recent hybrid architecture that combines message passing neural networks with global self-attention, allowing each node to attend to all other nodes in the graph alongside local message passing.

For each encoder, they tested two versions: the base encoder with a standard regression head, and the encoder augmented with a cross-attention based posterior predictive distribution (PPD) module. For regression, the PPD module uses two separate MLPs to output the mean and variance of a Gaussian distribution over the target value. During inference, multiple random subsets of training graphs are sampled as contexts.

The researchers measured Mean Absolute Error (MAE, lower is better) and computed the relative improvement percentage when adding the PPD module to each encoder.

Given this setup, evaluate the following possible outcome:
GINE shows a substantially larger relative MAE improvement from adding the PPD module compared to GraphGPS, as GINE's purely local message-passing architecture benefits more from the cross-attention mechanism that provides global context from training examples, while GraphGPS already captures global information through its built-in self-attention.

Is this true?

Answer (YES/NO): YES